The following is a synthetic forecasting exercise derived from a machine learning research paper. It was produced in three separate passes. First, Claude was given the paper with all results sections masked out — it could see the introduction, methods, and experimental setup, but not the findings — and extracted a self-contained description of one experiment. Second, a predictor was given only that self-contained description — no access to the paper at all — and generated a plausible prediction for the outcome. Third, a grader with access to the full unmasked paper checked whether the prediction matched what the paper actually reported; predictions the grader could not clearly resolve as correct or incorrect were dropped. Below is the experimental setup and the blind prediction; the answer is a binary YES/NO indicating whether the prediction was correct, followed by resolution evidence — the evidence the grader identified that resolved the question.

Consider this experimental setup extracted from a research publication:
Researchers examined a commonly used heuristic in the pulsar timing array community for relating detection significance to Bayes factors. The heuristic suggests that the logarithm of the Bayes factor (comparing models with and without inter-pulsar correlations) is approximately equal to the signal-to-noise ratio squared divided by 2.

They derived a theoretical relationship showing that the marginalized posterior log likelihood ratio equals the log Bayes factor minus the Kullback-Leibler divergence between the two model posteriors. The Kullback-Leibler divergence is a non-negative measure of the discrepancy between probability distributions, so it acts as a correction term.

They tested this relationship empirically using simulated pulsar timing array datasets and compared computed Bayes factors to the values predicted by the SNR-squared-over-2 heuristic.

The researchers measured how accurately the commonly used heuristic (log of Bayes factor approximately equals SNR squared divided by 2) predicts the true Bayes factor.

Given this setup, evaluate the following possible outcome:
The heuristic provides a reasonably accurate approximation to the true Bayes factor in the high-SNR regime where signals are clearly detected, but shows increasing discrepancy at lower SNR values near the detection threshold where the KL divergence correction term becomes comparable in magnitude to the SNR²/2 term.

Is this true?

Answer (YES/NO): NO